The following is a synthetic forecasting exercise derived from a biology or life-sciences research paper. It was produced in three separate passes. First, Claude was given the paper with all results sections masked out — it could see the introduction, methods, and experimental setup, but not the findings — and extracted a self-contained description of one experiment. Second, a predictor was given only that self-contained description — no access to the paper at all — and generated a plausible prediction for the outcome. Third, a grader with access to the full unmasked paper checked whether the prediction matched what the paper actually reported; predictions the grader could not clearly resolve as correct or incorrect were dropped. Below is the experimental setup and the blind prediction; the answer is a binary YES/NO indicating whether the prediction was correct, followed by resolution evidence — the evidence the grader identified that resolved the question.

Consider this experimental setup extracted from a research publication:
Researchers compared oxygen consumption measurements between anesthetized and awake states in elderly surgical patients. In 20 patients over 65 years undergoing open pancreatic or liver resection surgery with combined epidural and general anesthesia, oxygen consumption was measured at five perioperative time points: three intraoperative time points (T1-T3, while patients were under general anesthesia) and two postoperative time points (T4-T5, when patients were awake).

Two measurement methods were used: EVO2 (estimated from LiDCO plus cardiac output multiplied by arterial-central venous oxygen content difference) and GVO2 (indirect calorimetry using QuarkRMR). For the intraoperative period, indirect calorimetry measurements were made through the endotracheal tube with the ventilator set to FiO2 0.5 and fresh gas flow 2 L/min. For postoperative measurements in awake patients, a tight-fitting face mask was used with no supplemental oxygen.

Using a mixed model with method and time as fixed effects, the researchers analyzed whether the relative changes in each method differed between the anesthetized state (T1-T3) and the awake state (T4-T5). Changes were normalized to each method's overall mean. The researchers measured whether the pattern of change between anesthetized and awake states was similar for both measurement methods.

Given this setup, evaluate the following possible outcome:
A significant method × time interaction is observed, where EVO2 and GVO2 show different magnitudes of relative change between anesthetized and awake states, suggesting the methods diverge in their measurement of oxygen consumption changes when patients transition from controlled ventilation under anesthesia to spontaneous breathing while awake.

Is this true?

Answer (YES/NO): NO